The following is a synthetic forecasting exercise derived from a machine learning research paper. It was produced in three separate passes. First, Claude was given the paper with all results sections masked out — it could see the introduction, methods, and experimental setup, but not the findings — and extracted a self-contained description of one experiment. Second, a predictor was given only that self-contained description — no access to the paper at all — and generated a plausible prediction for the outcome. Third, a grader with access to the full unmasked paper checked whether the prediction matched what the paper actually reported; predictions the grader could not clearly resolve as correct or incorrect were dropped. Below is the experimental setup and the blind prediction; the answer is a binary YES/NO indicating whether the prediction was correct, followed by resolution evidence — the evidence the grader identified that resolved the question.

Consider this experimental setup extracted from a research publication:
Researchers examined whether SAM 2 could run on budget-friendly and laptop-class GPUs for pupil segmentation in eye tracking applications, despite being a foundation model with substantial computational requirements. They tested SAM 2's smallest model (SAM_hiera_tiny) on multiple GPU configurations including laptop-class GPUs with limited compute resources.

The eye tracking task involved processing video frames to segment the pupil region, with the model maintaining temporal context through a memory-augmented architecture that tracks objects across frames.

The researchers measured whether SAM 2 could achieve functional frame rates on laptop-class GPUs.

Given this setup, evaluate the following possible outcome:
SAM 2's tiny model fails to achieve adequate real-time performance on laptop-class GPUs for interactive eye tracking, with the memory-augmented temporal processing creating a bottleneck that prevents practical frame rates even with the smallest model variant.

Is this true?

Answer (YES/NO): NO